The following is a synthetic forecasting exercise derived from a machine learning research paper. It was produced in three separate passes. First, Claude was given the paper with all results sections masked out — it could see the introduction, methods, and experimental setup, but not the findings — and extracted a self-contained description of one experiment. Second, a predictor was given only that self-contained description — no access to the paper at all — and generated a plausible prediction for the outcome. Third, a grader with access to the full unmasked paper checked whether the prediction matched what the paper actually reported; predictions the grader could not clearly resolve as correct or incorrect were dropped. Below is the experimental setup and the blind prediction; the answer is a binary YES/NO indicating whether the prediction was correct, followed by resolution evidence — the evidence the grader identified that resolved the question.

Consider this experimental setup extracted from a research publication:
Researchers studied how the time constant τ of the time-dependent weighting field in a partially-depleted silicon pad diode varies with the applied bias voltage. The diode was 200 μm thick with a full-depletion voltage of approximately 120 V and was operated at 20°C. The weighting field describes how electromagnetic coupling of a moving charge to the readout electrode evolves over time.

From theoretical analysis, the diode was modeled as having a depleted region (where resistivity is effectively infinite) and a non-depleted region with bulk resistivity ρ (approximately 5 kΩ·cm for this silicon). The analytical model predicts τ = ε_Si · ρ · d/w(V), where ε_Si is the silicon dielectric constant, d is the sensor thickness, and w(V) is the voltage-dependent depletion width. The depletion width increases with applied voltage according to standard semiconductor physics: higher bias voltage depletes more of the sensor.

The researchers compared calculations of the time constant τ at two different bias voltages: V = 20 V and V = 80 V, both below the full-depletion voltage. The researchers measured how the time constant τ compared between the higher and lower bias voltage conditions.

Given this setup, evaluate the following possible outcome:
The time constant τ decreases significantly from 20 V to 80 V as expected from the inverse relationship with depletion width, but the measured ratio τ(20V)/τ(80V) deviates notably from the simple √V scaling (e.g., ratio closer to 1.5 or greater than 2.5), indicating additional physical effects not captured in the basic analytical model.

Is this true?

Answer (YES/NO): NO